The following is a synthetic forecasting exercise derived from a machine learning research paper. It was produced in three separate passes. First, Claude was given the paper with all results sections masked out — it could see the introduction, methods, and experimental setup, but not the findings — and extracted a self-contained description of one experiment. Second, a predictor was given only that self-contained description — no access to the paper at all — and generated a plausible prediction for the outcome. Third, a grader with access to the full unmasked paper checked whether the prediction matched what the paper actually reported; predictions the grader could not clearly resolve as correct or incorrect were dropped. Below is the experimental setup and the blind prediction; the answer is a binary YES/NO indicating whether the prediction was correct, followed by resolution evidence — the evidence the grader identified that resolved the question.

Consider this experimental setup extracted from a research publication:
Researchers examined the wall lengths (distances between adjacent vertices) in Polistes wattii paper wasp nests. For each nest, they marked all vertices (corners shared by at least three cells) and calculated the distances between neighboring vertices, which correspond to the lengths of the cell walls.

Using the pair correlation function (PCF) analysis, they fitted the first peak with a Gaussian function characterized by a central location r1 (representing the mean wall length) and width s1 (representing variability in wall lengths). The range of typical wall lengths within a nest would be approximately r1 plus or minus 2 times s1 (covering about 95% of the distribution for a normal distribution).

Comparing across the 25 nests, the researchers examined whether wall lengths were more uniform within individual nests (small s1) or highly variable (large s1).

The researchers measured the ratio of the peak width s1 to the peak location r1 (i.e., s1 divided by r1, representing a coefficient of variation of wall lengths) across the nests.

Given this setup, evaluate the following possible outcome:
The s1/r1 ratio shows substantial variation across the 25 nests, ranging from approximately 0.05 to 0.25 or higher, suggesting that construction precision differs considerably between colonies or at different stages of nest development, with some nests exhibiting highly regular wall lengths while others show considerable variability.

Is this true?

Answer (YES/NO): NO